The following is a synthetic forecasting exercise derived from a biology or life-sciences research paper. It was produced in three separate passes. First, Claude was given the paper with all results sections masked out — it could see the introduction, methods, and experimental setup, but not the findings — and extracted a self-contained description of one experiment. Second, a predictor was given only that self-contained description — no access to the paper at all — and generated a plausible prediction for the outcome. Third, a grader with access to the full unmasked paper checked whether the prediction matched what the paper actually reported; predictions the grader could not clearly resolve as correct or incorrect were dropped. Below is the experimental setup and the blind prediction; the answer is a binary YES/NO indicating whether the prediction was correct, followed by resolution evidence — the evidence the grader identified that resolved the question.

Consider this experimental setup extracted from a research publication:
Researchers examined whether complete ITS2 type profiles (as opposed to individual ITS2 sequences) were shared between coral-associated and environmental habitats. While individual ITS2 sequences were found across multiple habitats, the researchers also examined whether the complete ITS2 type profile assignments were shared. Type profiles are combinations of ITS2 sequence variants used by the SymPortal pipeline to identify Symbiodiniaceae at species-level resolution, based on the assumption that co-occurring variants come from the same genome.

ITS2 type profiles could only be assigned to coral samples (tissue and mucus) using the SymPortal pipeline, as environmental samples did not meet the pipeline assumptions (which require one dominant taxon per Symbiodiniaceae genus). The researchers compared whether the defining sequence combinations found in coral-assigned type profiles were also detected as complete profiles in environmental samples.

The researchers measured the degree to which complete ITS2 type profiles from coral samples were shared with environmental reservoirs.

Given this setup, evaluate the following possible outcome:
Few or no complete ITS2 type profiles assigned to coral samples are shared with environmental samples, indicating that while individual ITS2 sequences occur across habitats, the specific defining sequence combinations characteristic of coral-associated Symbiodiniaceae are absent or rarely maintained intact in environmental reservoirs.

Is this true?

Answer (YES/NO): NO